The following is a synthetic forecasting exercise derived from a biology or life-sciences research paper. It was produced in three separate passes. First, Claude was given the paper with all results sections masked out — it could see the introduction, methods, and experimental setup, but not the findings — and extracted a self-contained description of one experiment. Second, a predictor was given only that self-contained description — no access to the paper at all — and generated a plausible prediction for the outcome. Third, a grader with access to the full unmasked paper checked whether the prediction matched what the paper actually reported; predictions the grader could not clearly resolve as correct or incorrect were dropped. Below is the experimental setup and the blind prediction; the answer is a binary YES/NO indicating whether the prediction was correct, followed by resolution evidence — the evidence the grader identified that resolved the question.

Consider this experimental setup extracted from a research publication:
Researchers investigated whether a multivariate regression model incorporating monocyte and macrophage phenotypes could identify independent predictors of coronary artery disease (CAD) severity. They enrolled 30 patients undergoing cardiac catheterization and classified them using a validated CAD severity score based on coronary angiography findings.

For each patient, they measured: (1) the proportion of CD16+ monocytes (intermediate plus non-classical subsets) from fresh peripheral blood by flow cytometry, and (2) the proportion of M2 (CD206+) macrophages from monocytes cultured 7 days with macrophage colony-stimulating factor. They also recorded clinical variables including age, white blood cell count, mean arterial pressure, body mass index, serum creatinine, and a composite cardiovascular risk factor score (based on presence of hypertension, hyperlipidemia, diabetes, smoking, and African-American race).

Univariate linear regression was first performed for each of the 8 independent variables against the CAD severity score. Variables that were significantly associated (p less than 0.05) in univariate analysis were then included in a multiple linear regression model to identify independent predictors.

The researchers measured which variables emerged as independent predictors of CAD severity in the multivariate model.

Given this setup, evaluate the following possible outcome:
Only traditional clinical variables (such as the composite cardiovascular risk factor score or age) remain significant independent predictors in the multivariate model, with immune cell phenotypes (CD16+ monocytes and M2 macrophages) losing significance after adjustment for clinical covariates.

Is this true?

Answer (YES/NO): NO